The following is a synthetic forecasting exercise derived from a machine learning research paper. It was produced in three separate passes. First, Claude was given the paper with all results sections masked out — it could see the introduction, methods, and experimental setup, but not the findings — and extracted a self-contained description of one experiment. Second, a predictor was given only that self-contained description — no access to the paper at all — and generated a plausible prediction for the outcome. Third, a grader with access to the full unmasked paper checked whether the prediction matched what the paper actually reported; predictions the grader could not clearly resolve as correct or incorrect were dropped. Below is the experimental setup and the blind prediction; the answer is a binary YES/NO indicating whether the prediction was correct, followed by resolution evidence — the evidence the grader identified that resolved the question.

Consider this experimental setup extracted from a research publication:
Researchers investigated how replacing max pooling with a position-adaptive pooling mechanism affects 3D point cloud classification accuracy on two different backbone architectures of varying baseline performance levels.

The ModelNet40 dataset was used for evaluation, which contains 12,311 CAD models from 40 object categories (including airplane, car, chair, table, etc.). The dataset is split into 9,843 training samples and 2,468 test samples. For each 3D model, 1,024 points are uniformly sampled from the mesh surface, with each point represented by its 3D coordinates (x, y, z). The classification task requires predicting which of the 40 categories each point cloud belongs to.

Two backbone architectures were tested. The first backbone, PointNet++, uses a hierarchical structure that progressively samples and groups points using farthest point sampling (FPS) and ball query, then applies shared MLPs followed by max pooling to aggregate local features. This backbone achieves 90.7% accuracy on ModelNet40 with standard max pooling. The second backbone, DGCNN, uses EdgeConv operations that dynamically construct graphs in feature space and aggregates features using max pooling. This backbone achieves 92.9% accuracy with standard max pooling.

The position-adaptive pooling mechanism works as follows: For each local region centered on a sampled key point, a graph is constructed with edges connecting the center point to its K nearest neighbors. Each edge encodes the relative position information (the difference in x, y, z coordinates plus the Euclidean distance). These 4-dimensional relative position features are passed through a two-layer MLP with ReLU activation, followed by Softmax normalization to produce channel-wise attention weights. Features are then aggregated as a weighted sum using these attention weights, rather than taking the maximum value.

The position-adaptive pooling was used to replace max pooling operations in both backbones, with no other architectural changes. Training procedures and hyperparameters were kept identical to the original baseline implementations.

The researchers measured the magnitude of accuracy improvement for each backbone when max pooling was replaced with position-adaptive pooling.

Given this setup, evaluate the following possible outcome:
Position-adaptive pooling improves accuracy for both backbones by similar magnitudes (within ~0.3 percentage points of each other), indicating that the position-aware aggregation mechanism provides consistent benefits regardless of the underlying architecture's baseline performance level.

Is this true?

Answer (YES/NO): NO